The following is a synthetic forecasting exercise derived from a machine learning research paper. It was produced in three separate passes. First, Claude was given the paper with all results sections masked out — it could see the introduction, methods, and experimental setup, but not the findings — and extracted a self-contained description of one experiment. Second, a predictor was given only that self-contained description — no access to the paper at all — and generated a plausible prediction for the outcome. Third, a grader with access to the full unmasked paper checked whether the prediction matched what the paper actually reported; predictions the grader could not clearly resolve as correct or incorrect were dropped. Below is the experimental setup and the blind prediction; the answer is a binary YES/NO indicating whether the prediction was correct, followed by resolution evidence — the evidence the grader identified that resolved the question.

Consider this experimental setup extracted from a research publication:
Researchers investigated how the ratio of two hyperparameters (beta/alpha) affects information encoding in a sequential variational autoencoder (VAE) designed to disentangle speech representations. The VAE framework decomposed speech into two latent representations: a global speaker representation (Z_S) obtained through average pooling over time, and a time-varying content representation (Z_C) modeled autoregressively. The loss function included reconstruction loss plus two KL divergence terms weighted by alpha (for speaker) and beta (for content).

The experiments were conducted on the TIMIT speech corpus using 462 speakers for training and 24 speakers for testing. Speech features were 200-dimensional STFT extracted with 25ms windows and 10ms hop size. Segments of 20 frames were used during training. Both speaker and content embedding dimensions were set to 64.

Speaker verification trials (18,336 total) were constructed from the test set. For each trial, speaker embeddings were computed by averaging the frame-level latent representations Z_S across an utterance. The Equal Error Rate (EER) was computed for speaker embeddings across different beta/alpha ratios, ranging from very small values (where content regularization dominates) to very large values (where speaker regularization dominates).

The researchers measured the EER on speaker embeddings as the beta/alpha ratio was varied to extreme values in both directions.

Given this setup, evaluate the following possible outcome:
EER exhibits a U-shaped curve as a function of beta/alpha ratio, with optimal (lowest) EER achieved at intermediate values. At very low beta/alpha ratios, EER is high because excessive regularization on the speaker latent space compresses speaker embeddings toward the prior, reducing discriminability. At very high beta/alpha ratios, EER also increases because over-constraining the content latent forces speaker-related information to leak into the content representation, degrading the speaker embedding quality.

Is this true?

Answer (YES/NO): NO